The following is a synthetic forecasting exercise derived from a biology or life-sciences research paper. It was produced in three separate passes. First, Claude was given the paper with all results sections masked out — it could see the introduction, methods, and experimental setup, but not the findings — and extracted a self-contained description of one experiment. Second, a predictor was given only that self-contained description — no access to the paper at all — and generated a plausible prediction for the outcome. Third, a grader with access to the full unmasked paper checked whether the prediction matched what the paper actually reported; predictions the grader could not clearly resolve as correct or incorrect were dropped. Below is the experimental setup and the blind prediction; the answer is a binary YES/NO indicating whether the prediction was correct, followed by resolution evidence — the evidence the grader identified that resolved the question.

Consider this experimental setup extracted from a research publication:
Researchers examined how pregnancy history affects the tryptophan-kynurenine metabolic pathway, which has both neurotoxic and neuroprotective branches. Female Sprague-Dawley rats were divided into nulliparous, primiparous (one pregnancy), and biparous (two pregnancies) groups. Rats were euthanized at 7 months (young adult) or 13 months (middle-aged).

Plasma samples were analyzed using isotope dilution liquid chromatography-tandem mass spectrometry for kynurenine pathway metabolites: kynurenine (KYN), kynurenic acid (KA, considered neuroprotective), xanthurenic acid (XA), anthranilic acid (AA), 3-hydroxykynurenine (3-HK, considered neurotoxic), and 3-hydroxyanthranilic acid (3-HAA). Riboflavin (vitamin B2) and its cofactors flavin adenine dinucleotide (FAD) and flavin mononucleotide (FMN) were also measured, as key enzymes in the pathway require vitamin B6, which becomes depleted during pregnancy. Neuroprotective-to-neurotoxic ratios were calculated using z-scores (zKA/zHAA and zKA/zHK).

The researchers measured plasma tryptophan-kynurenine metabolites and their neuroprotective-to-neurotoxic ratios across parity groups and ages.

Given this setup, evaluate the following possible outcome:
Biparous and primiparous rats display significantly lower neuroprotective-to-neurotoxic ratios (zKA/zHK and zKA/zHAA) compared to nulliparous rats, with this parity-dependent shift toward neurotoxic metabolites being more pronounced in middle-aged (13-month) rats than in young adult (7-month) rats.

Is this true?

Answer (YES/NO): NO